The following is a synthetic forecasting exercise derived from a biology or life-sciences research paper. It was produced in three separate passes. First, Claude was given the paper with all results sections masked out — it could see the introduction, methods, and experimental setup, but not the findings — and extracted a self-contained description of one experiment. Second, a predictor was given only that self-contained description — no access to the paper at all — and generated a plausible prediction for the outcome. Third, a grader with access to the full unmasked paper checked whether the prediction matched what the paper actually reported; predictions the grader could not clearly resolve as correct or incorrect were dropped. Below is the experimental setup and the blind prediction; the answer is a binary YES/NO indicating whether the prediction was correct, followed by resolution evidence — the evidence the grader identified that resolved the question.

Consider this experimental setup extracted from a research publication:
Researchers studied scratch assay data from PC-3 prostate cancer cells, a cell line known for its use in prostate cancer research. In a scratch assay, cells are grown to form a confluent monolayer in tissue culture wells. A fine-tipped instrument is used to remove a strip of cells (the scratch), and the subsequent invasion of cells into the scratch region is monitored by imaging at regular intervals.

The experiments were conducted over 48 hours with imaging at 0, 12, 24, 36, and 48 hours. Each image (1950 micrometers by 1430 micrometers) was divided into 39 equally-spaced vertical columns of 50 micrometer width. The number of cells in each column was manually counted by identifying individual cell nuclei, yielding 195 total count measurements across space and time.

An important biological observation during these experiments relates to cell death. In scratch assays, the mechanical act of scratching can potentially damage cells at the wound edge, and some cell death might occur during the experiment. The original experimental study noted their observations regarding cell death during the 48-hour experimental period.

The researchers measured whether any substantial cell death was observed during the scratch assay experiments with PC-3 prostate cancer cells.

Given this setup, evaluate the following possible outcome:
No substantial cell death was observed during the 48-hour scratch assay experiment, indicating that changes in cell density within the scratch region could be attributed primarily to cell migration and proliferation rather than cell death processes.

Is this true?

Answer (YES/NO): YES